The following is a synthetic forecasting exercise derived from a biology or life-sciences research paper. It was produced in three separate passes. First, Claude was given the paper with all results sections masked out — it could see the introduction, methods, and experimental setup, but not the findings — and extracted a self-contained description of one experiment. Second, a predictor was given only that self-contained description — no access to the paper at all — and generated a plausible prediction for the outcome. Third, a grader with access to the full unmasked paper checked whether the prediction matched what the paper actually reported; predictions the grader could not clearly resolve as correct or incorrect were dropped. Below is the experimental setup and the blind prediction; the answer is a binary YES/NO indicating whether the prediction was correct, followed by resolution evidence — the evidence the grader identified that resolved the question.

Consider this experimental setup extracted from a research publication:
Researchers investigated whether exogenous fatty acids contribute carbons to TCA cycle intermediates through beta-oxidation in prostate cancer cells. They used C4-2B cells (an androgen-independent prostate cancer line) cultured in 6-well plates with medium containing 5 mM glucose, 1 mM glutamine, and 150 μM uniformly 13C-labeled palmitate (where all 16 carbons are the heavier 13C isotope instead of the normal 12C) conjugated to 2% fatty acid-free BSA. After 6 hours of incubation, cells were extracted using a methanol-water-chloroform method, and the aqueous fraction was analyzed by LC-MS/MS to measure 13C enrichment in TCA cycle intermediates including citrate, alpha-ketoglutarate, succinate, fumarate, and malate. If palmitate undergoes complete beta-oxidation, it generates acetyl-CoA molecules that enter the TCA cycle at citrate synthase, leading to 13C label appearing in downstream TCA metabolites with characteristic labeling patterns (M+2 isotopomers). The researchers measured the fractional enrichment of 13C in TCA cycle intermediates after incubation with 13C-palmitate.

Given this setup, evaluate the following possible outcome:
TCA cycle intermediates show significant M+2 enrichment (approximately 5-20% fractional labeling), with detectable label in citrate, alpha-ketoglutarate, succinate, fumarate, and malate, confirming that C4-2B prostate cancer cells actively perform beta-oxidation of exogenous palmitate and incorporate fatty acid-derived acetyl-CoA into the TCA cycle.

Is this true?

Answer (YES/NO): NO